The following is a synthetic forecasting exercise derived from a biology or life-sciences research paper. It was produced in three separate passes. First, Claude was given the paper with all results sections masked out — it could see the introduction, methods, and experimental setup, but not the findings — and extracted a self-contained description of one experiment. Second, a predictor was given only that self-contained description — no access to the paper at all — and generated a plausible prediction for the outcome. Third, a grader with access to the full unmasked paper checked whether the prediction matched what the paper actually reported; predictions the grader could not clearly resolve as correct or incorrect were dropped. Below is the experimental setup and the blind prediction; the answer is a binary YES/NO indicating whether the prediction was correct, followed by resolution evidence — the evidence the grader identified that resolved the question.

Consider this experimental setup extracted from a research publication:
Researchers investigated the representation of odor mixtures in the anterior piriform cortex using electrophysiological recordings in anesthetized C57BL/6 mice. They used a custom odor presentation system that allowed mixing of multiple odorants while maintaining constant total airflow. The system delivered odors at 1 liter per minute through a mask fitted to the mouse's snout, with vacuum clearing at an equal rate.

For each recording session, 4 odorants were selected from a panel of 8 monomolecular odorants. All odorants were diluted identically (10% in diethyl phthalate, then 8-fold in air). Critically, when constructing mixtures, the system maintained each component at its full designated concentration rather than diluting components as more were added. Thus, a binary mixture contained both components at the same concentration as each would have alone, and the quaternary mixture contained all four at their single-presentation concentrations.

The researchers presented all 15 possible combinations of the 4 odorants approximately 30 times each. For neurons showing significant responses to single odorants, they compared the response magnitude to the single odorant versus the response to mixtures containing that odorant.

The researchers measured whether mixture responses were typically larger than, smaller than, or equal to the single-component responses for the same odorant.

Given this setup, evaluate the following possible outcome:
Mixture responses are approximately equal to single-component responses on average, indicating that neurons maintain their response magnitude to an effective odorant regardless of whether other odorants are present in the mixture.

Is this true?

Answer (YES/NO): NO